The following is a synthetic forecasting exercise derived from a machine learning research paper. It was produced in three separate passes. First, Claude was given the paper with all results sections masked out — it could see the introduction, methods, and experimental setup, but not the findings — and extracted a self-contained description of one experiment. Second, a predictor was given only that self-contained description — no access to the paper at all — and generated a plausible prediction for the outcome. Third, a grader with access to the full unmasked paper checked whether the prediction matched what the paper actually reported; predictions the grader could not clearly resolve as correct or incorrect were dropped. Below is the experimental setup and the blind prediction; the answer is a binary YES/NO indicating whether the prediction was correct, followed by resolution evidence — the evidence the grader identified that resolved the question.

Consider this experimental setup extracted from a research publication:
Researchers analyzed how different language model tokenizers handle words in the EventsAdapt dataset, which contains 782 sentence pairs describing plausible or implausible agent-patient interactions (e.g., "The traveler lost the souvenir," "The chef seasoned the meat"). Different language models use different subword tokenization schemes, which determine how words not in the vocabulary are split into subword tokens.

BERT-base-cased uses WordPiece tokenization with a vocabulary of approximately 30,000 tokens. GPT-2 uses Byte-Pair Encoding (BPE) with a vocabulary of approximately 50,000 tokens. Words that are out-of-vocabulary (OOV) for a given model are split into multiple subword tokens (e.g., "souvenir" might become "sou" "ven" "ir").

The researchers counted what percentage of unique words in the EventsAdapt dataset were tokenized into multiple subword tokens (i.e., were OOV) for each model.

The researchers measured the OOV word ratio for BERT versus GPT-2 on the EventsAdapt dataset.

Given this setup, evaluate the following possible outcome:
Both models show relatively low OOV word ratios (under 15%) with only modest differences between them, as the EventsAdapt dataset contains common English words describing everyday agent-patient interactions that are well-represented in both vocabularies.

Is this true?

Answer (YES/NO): NO